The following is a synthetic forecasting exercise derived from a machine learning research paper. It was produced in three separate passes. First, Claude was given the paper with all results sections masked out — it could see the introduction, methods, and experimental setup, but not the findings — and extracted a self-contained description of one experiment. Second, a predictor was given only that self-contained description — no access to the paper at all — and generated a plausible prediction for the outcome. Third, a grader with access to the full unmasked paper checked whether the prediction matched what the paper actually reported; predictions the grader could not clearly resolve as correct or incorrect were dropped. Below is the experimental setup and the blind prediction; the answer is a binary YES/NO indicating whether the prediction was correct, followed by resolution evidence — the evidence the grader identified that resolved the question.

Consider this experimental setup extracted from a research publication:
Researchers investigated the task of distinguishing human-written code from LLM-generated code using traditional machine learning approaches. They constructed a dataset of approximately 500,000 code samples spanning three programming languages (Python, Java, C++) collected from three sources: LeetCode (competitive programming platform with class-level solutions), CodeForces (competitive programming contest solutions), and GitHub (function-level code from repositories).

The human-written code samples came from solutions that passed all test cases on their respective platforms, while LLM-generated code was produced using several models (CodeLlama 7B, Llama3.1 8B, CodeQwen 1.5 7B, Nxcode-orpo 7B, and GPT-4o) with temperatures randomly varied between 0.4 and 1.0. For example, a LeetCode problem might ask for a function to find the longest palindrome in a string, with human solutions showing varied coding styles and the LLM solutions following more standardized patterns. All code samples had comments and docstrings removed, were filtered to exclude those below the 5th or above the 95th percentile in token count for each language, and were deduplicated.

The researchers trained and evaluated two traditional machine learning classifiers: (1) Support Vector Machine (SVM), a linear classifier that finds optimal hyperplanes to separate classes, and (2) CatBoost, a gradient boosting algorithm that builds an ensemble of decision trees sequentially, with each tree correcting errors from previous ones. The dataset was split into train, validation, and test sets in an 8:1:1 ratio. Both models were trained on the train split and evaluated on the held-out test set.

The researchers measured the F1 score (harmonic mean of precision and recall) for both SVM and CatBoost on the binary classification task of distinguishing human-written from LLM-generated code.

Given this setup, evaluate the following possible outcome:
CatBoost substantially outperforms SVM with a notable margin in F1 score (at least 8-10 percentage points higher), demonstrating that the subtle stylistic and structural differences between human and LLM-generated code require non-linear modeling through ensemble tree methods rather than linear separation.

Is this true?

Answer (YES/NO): YES